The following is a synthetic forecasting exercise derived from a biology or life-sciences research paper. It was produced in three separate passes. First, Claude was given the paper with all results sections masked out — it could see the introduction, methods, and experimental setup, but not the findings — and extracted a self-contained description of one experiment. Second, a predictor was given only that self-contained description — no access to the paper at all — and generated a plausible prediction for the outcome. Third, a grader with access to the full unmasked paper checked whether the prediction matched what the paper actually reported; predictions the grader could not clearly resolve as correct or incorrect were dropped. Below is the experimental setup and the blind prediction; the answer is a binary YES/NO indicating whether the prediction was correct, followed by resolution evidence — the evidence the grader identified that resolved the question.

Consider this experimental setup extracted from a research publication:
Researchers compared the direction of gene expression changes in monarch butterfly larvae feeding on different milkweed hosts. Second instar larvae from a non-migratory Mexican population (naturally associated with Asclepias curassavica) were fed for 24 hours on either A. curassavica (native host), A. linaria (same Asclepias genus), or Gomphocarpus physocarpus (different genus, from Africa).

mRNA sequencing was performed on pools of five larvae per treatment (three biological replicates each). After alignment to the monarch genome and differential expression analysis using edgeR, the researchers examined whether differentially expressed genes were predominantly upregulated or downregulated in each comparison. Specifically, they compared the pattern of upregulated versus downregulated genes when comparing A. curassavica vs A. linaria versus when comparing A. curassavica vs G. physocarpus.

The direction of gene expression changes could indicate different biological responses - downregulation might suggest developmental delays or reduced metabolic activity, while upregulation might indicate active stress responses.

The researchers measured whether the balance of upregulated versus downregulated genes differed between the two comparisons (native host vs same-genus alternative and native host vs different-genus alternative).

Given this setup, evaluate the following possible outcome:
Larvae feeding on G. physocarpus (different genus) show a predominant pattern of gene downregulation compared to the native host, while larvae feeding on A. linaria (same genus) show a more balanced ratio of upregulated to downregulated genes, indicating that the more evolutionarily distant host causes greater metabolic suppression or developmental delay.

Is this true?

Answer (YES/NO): NO